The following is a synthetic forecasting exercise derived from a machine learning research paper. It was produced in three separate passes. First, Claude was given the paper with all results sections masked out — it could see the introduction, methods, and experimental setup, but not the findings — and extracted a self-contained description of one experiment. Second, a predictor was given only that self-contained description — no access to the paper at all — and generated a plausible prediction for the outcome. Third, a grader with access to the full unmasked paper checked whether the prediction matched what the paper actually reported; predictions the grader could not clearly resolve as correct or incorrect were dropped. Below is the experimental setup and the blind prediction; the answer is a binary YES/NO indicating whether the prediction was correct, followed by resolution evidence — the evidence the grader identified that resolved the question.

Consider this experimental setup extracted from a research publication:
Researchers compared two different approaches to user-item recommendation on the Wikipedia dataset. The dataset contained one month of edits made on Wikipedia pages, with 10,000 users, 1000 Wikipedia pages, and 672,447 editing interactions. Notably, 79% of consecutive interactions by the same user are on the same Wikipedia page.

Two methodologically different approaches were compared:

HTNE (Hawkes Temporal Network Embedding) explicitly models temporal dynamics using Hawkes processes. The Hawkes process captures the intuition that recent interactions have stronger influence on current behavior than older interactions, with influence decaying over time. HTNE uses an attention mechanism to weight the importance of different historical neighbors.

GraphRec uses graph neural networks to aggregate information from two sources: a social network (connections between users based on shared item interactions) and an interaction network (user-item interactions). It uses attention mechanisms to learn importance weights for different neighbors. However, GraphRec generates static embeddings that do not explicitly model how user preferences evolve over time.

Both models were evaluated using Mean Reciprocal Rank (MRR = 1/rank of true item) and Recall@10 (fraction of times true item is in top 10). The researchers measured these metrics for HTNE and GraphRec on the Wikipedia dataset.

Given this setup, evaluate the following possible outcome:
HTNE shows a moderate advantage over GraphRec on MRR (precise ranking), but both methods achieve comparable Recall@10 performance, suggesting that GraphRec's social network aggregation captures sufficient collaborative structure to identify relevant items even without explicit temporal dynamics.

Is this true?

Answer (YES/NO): NO